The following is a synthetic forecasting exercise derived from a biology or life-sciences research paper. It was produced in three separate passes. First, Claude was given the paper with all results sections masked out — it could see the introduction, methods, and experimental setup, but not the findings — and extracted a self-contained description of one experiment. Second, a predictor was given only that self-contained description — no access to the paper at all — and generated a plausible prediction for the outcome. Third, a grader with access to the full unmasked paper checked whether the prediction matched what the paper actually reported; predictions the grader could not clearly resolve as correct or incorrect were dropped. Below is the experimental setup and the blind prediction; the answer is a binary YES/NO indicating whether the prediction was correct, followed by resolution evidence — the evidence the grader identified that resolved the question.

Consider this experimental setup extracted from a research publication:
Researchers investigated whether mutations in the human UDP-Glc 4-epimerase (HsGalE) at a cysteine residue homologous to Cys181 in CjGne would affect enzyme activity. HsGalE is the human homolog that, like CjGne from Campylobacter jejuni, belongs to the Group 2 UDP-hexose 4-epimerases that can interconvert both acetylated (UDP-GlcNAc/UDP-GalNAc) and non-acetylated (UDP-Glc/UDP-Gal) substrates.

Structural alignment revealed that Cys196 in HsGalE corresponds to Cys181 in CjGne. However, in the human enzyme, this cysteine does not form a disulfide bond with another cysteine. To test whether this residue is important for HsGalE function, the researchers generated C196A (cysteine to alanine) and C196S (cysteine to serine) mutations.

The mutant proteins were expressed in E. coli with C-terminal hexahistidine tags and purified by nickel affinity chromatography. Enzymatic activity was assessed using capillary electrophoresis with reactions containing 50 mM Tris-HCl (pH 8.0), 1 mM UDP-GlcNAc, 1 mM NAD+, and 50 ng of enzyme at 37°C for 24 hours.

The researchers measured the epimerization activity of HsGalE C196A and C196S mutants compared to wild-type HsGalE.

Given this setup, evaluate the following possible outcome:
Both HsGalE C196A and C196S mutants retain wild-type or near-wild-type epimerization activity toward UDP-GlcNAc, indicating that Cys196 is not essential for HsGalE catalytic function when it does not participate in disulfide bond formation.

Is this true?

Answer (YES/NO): YES